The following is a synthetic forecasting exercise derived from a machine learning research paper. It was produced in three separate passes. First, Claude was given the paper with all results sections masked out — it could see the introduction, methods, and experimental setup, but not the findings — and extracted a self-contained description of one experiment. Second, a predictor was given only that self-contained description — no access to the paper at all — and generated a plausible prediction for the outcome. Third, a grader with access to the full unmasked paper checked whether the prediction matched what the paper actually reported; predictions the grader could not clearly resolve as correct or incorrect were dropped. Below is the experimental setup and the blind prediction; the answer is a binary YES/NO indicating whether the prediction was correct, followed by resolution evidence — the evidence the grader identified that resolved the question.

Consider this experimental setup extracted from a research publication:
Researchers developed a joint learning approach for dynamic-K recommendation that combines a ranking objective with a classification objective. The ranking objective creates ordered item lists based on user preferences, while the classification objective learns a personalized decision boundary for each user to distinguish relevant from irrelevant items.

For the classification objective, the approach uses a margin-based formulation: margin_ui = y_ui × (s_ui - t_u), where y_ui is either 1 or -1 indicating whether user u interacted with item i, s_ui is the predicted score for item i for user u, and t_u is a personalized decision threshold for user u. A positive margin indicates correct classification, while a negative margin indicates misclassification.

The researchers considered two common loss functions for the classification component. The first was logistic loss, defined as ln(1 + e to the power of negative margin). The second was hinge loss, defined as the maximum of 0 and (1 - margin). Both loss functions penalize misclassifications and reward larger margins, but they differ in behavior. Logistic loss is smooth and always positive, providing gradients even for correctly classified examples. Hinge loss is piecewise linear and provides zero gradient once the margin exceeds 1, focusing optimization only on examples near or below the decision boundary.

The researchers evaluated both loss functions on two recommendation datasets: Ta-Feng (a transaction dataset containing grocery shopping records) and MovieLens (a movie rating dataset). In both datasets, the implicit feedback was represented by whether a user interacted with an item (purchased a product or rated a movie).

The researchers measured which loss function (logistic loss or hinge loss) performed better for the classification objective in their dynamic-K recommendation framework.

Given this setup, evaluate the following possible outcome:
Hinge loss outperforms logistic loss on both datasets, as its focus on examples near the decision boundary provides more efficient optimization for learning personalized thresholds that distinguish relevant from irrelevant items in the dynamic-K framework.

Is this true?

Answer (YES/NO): NO